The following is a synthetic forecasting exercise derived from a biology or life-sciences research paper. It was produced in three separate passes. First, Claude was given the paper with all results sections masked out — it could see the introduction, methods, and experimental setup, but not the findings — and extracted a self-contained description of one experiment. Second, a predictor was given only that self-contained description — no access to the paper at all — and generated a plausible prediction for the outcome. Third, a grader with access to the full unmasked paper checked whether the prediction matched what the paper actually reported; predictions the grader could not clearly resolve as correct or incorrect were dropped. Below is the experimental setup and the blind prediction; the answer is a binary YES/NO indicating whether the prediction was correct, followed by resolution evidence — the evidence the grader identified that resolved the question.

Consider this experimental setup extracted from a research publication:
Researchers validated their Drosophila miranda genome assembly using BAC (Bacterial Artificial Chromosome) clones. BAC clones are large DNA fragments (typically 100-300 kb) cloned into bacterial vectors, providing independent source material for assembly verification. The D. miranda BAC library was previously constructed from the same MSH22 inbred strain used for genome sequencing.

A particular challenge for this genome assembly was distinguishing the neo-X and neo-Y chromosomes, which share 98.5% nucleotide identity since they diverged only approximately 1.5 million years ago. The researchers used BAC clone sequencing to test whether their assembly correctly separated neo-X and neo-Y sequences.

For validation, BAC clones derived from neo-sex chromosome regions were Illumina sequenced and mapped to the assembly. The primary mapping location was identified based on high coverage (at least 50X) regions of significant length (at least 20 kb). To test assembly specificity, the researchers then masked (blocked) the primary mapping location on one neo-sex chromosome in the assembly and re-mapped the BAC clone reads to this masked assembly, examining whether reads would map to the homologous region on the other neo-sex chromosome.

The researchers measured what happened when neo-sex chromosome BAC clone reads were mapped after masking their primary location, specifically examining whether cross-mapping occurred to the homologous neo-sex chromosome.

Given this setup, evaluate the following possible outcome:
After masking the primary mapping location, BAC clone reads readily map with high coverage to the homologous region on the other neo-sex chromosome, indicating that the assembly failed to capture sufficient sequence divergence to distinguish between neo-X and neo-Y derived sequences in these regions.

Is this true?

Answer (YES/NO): NO